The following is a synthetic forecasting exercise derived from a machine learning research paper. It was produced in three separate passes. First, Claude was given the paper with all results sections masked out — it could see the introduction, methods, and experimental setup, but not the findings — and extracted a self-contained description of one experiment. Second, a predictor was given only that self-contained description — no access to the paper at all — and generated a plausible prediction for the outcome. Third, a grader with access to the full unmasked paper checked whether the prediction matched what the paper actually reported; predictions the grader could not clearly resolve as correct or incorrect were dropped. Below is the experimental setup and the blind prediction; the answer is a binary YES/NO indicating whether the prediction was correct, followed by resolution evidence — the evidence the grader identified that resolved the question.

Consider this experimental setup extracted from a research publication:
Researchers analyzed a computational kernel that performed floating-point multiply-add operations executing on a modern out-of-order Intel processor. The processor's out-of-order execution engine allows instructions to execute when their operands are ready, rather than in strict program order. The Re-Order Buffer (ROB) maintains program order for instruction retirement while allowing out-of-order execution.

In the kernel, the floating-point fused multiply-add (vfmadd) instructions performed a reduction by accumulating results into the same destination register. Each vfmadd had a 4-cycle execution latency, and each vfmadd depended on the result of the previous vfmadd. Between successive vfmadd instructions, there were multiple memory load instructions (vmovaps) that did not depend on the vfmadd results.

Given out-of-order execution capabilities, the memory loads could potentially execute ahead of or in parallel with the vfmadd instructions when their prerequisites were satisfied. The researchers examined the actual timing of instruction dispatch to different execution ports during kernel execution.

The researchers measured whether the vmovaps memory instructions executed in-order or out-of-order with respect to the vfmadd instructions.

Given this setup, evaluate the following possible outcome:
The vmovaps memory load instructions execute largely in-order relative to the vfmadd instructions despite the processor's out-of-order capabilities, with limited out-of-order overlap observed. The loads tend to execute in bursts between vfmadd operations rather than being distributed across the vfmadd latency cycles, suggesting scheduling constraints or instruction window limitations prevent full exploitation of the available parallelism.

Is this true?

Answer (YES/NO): NO